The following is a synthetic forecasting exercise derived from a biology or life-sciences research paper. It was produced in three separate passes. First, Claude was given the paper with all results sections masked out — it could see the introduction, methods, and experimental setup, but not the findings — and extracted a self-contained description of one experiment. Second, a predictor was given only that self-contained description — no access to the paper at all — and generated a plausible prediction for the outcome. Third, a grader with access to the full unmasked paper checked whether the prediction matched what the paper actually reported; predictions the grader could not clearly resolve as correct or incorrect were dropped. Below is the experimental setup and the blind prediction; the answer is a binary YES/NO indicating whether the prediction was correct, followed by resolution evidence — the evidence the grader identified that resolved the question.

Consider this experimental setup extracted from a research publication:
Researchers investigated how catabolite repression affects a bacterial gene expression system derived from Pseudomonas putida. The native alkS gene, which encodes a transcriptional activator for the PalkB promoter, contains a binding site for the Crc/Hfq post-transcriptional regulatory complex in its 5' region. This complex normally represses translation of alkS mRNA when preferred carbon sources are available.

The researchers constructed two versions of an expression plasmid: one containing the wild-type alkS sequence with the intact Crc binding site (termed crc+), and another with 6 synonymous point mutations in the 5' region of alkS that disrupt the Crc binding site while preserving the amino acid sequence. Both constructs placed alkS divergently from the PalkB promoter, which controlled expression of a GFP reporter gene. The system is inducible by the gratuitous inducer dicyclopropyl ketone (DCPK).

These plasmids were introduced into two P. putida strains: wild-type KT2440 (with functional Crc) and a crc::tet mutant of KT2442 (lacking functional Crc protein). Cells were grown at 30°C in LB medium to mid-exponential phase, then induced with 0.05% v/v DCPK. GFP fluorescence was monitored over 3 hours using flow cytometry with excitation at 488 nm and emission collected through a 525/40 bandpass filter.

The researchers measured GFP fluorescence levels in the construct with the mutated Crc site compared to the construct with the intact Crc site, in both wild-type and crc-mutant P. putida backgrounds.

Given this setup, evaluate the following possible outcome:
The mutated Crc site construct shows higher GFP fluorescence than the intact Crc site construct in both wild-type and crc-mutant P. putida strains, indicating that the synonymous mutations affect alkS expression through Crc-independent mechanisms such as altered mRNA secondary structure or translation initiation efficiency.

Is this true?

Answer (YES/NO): NO